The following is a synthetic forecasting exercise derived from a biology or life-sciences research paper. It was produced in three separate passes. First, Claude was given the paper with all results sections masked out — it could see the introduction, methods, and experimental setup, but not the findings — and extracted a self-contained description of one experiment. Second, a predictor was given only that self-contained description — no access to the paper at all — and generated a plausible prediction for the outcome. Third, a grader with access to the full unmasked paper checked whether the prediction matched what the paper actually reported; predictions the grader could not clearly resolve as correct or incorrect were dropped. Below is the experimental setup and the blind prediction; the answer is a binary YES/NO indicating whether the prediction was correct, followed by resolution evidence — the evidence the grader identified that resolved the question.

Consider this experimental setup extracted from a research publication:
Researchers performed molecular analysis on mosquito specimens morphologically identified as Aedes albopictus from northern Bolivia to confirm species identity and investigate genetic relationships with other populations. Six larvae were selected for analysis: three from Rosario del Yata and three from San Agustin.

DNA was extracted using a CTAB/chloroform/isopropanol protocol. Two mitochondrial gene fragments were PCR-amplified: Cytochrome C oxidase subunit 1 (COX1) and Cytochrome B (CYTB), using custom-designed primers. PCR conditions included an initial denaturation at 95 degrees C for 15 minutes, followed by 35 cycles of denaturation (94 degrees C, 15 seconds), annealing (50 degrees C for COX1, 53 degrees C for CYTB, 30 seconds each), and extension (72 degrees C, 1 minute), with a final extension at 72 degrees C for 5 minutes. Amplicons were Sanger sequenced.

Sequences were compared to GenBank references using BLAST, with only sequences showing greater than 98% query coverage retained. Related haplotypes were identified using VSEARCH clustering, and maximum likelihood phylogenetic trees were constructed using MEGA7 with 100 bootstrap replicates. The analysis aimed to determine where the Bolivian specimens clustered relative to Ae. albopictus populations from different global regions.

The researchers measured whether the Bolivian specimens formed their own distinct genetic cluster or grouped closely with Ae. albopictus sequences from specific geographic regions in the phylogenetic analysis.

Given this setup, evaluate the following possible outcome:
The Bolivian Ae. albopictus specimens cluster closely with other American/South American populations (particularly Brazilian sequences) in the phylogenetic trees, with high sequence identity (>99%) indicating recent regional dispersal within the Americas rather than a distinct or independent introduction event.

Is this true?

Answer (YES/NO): NO